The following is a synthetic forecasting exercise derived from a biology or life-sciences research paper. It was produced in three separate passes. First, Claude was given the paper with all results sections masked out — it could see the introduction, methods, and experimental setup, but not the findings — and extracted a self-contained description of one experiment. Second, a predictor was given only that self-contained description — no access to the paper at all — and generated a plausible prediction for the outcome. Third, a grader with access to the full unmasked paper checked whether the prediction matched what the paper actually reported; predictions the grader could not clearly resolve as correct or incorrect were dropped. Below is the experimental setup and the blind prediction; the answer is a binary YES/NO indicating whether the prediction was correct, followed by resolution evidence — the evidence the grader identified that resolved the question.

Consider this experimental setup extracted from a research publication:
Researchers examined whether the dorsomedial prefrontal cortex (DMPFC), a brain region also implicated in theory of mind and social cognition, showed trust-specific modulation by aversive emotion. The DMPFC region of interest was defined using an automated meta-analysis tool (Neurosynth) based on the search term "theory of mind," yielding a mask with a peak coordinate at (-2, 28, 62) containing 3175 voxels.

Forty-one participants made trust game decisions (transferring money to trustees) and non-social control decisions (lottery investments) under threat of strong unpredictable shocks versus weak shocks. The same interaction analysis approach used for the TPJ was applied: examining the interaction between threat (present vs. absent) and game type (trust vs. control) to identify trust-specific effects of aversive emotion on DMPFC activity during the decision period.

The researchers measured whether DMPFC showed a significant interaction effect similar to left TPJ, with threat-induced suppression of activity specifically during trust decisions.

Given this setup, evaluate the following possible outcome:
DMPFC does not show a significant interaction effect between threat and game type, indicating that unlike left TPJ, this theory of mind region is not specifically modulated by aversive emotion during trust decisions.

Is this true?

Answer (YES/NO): YES